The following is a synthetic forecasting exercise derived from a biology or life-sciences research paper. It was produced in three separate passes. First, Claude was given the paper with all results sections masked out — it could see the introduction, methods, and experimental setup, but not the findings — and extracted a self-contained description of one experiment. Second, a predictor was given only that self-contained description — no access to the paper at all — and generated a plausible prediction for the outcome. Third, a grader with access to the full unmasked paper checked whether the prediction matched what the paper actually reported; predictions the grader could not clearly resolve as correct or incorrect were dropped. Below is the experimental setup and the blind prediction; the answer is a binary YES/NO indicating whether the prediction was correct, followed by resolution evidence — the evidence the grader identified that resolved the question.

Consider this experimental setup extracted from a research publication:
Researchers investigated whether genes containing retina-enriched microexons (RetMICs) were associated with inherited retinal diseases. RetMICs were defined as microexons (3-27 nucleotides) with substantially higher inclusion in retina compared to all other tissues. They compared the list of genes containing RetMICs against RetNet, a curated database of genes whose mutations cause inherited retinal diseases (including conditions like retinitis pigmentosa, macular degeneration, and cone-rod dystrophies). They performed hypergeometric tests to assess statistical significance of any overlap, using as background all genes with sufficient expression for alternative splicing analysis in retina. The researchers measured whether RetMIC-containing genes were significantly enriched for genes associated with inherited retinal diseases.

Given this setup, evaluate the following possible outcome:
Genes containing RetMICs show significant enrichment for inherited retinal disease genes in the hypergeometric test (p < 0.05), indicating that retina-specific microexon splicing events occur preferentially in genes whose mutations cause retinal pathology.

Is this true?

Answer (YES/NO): YES